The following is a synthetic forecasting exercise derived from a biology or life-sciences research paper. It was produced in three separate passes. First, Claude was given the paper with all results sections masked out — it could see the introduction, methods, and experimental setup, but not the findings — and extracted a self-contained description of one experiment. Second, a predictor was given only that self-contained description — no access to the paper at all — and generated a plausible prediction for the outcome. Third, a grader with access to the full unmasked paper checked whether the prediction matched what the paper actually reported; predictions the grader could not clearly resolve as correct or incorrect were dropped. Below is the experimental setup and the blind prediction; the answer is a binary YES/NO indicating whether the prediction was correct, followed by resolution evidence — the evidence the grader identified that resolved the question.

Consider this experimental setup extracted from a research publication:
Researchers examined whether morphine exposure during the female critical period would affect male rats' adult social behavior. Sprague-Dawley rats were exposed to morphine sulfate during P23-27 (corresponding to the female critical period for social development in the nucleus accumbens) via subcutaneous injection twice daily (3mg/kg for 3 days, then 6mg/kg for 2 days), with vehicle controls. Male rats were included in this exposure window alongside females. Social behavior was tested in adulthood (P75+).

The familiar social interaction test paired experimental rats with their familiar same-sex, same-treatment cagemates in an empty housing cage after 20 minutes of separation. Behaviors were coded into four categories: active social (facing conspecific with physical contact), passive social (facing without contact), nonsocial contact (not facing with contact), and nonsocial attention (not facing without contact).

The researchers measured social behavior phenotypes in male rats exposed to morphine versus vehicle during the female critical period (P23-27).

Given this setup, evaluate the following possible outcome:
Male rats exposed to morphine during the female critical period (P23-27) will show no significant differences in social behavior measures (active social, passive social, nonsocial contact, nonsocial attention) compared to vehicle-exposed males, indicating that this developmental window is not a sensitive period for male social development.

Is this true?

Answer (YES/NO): YES